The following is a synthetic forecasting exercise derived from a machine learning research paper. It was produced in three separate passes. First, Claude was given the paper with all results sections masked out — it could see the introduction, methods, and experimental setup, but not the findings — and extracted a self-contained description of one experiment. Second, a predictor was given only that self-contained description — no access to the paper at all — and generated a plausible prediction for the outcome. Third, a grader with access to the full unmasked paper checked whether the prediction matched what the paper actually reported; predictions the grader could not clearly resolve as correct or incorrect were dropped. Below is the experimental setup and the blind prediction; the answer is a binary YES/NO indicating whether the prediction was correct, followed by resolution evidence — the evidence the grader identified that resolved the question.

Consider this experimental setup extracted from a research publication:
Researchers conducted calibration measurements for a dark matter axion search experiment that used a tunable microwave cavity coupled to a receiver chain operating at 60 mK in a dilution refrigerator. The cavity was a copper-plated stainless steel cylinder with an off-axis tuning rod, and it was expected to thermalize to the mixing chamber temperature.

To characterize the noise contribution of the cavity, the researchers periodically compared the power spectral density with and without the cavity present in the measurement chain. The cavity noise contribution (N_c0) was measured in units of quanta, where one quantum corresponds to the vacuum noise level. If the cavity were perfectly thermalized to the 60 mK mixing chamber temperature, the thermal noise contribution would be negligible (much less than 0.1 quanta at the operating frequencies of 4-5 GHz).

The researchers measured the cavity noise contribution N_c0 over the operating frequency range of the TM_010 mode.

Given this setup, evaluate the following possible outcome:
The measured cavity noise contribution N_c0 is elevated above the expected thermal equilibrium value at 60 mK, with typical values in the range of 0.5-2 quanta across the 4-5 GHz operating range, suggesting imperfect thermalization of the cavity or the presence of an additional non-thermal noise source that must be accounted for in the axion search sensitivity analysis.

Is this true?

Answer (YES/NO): YES